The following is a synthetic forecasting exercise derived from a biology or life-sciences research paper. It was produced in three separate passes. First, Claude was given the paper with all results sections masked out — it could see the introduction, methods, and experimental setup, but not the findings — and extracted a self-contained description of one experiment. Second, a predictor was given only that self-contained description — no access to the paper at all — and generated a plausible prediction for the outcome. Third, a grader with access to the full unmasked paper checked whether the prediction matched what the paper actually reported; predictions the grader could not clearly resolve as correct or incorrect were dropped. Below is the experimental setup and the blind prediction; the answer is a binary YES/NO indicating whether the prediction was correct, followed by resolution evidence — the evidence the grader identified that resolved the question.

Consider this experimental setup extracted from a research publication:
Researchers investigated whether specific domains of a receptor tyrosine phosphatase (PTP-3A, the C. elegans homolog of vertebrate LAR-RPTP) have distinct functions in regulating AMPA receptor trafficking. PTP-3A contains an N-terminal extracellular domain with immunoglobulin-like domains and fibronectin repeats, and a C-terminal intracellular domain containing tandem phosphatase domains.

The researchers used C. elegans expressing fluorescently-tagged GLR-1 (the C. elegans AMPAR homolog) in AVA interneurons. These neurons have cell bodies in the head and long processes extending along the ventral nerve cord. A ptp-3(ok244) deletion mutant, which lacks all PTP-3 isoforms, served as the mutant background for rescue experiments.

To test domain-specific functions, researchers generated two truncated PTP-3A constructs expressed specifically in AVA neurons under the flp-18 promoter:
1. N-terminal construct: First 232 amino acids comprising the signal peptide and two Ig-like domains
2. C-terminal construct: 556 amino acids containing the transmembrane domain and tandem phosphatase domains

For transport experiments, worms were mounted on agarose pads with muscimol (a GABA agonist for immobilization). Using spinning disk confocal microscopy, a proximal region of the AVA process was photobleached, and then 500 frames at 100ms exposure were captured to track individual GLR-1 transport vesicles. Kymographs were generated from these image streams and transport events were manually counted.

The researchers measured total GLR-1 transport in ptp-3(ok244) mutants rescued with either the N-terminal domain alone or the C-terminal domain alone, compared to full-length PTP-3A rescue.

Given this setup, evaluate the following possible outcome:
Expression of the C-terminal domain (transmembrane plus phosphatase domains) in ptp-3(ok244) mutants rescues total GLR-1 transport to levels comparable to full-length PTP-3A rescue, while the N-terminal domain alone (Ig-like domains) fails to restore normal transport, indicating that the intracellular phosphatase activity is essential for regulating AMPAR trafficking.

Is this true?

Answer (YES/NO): NO